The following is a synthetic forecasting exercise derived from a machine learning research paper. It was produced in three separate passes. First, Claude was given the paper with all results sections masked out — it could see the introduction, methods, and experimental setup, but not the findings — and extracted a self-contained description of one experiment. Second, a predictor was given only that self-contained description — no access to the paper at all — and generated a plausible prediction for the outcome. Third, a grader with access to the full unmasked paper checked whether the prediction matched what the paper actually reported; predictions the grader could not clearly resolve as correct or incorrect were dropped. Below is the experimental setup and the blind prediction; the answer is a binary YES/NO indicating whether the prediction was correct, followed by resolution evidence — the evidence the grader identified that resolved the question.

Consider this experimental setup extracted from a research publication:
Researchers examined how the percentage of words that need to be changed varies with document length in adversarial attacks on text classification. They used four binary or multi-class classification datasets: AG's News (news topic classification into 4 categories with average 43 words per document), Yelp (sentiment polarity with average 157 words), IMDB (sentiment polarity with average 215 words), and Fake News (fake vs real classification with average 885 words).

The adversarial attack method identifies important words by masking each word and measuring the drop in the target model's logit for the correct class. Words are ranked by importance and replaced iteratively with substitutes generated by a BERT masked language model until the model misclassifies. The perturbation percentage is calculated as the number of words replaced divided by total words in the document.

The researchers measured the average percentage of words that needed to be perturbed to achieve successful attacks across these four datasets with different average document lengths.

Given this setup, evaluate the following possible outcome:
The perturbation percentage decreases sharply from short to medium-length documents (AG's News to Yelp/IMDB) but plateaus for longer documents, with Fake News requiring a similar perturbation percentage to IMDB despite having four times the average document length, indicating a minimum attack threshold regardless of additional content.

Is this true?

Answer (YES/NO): NO